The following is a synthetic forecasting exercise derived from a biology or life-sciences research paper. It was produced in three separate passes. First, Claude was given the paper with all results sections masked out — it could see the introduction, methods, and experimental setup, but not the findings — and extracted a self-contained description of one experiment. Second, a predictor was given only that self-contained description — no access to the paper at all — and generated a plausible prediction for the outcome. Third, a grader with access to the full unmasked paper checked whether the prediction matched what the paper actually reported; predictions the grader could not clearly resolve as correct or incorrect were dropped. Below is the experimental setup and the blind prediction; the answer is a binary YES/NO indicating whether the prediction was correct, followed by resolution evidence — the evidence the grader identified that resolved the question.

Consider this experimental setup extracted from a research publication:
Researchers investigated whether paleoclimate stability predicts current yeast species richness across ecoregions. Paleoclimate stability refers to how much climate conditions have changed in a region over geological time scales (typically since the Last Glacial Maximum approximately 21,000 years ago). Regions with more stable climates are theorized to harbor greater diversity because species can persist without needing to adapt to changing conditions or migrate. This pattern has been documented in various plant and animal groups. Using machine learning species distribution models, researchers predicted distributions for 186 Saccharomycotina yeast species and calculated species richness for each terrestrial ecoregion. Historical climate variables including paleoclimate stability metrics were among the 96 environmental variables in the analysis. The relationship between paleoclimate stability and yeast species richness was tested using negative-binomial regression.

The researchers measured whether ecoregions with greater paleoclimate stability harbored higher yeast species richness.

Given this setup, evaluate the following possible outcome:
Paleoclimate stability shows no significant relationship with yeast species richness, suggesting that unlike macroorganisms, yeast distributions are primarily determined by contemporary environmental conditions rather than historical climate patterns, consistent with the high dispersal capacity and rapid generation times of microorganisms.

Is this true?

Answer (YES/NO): YES